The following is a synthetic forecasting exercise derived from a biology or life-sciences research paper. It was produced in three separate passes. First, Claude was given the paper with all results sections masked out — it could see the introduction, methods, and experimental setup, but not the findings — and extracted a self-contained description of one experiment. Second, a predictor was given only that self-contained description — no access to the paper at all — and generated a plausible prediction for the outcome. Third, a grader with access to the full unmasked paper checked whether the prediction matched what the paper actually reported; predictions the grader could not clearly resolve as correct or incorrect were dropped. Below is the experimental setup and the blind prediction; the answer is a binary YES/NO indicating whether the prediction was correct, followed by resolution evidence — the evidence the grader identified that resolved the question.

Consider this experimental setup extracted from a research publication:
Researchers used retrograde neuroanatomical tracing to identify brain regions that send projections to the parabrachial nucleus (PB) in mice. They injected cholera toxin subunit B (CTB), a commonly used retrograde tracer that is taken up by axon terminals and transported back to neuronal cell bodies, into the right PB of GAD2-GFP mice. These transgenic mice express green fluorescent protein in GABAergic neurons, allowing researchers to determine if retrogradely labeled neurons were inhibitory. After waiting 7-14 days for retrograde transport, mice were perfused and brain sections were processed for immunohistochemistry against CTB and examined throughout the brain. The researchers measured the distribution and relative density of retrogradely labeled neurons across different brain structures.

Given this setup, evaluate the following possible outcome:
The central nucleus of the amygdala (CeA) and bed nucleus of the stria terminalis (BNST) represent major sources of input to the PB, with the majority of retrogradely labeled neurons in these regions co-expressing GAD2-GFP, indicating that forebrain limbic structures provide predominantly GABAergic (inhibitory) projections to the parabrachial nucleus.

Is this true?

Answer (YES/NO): NO